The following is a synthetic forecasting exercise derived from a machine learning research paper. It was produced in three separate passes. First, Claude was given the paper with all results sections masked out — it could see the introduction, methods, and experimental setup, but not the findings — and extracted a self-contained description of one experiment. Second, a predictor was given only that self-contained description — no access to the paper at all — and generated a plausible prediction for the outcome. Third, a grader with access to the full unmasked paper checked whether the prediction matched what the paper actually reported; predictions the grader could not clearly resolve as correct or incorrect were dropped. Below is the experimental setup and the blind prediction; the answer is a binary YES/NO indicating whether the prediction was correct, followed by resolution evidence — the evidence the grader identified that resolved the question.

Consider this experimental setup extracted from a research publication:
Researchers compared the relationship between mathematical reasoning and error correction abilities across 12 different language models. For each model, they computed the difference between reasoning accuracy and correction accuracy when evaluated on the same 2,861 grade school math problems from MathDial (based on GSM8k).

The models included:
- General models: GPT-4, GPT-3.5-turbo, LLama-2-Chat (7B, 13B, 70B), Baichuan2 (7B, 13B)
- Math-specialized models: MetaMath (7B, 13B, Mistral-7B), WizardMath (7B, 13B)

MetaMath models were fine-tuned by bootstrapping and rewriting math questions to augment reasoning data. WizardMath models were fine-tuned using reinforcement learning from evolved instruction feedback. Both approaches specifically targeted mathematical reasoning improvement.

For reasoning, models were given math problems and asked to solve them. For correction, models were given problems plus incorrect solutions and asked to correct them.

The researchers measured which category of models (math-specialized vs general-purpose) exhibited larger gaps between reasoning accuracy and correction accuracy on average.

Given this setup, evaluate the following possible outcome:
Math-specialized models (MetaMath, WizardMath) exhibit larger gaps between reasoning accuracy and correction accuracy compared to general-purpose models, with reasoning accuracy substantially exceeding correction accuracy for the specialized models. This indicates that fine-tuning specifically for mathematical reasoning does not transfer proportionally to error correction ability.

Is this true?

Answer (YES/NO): YES